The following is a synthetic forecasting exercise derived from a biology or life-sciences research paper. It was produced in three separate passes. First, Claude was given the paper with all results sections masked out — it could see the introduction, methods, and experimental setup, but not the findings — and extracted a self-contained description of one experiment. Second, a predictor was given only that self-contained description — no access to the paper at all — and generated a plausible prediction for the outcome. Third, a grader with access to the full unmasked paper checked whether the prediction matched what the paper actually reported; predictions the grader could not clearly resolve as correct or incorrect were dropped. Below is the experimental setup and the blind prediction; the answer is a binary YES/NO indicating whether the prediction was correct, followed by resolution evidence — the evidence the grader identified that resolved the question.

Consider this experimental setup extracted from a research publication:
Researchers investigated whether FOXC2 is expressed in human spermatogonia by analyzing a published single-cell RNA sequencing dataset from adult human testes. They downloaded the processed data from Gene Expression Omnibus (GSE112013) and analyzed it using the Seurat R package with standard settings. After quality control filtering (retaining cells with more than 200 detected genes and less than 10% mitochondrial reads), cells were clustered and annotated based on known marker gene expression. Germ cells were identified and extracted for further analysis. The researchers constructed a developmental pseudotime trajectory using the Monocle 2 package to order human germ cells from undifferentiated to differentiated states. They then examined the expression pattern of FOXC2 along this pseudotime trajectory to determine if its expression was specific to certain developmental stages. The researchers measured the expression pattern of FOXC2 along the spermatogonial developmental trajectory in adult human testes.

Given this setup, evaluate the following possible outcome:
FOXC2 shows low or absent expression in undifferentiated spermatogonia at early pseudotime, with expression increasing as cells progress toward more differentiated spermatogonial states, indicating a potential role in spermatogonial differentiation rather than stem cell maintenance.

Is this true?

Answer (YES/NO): NO